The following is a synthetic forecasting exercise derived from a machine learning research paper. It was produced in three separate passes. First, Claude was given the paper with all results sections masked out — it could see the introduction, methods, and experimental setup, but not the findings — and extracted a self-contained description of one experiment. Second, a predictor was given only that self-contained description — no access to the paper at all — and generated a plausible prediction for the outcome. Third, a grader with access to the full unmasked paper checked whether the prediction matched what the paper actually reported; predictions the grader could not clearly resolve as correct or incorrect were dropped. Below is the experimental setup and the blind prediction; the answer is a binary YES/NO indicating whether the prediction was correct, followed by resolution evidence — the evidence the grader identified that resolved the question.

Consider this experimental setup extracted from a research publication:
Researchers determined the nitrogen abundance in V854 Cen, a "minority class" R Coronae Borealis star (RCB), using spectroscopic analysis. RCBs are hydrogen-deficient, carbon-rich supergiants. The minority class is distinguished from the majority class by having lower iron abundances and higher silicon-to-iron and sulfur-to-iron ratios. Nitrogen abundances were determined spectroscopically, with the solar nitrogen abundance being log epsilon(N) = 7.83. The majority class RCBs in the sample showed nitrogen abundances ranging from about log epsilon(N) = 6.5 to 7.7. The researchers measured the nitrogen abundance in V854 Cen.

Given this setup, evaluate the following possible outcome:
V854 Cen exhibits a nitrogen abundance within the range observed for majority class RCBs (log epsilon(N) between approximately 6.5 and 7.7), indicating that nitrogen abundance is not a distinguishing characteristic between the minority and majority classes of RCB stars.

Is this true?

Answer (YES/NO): NO